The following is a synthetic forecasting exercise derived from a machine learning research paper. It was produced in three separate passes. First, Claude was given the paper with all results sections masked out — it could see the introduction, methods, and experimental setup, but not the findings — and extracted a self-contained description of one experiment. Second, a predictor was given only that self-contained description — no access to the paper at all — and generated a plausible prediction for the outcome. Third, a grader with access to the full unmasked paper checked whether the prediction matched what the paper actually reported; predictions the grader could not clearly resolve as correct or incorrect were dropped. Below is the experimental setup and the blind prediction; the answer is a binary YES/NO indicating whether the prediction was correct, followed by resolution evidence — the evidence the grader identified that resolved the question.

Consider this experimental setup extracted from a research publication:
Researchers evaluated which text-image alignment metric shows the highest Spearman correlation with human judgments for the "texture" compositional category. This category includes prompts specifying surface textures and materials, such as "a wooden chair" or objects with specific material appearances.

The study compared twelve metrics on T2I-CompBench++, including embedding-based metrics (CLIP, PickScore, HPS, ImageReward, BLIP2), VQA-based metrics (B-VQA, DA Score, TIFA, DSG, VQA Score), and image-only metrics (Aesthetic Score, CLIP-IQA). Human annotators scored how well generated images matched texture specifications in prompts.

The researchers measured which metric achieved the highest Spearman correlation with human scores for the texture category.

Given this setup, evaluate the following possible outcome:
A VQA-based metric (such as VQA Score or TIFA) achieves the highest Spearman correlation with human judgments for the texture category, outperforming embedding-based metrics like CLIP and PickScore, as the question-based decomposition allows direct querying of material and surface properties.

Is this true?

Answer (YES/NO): NO